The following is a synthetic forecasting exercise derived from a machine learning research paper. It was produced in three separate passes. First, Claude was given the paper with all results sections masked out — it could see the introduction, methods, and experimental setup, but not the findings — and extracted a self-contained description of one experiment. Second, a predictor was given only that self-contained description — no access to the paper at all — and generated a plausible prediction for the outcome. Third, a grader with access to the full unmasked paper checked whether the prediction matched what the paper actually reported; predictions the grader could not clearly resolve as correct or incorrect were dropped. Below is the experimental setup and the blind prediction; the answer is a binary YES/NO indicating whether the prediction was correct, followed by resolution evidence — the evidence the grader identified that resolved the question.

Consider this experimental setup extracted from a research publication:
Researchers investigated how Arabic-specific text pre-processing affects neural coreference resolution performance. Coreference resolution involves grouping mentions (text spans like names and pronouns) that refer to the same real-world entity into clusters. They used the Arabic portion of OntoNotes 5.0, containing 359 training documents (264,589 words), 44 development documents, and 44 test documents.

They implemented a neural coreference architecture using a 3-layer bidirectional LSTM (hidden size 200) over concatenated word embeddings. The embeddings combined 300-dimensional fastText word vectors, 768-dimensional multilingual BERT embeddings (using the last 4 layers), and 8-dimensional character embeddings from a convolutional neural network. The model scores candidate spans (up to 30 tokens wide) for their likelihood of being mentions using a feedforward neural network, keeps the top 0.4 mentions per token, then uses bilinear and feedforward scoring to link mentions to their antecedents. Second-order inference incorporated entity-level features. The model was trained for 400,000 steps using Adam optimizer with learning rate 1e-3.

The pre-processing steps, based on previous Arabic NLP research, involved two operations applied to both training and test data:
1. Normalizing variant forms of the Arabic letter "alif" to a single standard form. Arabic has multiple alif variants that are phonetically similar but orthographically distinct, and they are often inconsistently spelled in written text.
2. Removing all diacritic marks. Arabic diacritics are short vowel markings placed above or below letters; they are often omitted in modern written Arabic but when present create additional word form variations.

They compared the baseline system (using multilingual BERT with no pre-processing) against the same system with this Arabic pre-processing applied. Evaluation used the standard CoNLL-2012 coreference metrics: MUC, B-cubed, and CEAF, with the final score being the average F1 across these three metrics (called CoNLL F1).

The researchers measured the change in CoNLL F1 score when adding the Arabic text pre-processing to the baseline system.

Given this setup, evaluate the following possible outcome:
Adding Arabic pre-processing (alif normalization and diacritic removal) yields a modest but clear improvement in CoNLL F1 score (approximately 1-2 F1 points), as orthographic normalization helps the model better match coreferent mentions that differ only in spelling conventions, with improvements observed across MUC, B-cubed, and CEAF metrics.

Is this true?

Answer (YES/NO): NO